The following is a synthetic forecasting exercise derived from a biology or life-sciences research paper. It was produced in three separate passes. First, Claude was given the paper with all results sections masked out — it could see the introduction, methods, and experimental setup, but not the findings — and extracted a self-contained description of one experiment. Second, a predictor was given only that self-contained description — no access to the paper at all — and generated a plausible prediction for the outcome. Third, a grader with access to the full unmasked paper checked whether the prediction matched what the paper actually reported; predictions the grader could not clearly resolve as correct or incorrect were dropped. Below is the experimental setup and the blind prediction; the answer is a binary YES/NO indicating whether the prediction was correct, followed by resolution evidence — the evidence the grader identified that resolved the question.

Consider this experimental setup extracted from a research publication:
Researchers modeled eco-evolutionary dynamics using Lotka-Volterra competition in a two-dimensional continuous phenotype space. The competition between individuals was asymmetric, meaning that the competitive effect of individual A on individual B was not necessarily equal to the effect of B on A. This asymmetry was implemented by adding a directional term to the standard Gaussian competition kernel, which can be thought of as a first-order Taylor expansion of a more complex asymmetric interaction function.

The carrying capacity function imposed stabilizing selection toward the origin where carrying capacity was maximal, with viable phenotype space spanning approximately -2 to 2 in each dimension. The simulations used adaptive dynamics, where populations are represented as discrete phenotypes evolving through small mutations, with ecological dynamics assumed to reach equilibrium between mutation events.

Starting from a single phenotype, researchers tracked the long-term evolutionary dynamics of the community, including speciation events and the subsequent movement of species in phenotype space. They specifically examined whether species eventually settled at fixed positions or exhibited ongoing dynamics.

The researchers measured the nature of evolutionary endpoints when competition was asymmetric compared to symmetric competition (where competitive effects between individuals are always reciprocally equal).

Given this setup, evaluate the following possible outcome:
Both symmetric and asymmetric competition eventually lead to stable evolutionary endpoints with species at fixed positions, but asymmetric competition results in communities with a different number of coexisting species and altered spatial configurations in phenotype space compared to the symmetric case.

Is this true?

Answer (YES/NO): NO